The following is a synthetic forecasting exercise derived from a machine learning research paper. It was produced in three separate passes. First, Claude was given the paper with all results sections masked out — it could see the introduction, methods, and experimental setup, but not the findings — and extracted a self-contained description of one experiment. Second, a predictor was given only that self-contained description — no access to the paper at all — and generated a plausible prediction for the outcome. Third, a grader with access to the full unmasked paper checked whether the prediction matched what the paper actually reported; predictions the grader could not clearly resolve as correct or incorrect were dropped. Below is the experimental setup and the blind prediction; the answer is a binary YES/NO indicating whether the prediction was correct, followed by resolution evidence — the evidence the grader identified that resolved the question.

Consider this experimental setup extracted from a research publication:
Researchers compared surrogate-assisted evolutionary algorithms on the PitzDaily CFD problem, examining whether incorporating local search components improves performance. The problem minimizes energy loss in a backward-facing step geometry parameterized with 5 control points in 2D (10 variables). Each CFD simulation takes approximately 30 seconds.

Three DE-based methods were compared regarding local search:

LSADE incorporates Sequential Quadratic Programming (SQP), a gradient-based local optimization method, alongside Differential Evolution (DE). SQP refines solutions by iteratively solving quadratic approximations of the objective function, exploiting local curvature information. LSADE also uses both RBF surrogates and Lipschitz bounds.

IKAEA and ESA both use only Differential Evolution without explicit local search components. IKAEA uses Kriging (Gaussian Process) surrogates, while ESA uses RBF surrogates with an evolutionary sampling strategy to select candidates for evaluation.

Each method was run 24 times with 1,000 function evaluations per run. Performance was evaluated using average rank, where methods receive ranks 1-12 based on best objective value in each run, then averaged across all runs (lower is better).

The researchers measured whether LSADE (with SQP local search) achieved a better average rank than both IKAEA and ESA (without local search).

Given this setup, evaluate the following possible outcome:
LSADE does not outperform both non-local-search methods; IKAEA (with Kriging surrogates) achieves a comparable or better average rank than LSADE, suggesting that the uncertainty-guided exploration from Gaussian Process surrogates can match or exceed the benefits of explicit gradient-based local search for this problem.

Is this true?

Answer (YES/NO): NO